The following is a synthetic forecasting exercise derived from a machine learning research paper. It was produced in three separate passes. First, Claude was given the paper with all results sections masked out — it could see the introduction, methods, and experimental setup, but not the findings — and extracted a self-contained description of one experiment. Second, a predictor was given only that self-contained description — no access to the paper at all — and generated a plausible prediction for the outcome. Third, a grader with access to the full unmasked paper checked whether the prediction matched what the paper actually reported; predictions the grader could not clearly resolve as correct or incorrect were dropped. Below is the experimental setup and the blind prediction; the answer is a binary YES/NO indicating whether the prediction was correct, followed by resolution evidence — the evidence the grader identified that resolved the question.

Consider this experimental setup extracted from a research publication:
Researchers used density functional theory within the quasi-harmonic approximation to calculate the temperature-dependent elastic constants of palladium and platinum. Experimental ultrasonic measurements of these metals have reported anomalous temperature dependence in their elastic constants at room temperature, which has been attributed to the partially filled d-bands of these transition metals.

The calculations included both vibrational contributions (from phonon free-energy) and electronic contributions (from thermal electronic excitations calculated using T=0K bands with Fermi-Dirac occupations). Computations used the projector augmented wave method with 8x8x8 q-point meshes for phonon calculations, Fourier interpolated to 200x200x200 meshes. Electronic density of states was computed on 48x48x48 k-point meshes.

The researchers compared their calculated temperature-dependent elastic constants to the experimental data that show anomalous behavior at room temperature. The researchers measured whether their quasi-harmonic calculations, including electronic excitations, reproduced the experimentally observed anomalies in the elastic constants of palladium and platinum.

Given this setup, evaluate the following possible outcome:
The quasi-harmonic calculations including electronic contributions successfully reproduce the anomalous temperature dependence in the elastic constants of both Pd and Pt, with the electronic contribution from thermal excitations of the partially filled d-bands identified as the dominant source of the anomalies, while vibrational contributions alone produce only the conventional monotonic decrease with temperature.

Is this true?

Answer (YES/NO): NO